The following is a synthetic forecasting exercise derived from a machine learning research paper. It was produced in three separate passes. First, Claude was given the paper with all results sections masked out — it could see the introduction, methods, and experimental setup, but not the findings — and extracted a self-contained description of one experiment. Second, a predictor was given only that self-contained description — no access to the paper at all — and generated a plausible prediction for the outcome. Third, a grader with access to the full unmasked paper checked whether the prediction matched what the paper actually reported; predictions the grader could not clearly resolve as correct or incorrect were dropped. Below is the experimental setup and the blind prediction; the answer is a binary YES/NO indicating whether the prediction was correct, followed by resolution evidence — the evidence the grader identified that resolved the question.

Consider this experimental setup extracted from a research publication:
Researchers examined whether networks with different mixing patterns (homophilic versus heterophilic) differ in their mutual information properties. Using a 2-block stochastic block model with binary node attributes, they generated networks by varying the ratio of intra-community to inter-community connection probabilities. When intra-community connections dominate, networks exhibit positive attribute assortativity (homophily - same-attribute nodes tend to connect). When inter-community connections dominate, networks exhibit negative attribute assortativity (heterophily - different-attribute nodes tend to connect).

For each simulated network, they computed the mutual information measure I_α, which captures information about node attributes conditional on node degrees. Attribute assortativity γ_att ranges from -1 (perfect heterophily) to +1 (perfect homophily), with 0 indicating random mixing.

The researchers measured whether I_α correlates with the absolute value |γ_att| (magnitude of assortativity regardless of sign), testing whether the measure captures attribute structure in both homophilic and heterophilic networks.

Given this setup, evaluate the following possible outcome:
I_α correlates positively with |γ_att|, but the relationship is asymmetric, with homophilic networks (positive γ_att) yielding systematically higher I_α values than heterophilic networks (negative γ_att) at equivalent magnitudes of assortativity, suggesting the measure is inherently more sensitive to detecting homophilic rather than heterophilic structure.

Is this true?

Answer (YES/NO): NO